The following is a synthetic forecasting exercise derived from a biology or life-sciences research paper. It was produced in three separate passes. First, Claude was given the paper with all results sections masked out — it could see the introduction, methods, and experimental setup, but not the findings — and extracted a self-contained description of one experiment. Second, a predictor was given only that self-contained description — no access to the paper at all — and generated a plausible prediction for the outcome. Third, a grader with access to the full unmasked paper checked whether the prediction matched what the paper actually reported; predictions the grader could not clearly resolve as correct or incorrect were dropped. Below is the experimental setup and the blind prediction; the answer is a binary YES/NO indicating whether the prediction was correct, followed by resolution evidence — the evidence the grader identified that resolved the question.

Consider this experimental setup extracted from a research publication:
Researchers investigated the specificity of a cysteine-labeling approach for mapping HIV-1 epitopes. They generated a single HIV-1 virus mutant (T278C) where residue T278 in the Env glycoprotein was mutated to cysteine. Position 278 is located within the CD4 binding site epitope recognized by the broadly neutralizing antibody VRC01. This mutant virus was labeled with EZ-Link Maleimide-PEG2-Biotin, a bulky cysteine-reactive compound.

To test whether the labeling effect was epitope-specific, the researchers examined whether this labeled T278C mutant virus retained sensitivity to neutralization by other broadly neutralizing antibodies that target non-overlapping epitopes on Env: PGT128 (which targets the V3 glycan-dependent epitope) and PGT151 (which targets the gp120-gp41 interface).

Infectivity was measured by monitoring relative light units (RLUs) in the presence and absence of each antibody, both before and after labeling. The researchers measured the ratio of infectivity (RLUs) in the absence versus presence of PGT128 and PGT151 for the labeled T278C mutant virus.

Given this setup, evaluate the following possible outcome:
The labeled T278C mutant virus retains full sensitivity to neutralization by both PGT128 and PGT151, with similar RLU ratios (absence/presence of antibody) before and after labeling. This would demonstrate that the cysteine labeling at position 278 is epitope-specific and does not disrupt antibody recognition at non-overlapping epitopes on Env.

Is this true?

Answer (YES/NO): YES